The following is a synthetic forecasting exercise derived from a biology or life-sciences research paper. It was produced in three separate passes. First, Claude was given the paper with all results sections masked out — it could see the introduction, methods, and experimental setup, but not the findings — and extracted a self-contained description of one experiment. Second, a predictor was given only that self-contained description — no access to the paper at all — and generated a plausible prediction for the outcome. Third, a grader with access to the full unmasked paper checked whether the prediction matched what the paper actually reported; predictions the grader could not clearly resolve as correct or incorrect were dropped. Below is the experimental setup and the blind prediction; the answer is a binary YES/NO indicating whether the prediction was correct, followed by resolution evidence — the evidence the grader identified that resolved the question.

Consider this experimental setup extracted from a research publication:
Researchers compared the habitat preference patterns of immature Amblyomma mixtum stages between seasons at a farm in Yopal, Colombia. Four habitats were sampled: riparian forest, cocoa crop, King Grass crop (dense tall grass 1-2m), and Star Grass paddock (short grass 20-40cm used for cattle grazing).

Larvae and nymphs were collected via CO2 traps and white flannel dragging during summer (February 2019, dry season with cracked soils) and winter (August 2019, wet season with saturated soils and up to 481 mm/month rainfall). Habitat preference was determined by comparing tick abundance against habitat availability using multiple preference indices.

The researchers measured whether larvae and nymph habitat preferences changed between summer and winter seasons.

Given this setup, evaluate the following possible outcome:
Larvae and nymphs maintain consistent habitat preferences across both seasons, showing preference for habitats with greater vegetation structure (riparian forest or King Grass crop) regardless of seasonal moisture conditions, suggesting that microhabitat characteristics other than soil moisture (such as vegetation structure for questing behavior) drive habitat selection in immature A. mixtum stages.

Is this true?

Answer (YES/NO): NO